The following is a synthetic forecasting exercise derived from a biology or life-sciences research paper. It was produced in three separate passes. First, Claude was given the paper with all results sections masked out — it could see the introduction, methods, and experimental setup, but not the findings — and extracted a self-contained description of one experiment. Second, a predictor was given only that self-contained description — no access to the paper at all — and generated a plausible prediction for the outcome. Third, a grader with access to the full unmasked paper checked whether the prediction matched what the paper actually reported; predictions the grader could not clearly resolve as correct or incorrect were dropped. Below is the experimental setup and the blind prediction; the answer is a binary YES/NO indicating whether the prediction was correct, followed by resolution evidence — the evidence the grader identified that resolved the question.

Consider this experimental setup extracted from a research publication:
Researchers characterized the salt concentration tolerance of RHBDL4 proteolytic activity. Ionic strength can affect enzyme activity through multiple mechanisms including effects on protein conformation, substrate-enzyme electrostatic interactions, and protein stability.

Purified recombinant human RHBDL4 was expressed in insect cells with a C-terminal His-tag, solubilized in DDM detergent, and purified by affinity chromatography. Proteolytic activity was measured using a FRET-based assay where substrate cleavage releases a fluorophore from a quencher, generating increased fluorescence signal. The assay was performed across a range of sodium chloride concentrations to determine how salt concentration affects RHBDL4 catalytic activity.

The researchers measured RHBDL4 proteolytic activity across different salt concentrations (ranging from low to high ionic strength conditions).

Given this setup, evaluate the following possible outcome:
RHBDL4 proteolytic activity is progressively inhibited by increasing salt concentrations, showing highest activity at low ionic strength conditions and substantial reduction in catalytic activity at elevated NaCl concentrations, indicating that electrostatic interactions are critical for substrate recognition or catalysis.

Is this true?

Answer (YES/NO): NO